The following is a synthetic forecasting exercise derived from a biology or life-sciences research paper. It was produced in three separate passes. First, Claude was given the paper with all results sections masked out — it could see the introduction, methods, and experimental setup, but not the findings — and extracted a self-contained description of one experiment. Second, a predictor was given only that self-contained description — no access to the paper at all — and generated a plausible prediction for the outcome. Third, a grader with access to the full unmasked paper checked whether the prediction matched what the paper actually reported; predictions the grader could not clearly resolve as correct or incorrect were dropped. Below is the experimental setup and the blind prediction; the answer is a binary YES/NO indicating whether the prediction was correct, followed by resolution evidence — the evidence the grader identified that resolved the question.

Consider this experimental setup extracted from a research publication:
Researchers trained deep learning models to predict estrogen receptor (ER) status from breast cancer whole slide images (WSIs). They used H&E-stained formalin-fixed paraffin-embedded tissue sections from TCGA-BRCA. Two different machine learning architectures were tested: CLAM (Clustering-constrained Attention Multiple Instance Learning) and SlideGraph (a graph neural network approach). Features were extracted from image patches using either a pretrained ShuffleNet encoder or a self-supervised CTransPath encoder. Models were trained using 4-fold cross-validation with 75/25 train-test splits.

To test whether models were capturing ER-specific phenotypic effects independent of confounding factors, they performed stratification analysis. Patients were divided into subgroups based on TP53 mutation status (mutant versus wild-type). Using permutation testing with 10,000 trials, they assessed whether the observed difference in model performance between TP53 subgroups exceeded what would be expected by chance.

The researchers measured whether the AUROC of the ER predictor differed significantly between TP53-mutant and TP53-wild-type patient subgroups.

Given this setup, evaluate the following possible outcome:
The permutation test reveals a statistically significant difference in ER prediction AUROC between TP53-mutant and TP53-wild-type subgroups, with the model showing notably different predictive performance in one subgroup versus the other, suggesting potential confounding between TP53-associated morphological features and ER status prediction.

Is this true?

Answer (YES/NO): YES